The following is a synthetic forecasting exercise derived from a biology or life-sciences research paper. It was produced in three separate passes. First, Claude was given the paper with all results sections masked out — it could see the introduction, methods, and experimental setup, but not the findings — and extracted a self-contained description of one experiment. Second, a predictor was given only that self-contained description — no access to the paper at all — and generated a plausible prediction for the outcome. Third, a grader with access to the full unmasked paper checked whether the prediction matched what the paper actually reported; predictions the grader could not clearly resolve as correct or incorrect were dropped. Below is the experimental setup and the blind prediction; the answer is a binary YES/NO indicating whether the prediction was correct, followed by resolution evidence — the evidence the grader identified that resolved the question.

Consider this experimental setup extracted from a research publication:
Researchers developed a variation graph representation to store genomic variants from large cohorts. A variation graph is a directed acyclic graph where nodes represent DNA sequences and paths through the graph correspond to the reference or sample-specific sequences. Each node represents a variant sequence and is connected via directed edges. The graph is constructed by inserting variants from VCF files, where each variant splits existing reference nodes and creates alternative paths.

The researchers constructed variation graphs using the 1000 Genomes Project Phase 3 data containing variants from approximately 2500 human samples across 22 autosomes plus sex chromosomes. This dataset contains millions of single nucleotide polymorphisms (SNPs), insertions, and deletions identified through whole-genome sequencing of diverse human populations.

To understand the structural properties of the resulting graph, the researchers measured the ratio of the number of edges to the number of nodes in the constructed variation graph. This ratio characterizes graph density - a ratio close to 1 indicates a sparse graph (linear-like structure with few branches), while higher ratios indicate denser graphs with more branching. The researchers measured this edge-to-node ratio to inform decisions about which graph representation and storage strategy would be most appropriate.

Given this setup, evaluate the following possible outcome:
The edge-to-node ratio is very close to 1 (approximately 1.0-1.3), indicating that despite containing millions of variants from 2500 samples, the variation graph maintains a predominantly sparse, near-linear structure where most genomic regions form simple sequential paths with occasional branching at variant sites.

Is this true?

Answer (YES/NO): YES